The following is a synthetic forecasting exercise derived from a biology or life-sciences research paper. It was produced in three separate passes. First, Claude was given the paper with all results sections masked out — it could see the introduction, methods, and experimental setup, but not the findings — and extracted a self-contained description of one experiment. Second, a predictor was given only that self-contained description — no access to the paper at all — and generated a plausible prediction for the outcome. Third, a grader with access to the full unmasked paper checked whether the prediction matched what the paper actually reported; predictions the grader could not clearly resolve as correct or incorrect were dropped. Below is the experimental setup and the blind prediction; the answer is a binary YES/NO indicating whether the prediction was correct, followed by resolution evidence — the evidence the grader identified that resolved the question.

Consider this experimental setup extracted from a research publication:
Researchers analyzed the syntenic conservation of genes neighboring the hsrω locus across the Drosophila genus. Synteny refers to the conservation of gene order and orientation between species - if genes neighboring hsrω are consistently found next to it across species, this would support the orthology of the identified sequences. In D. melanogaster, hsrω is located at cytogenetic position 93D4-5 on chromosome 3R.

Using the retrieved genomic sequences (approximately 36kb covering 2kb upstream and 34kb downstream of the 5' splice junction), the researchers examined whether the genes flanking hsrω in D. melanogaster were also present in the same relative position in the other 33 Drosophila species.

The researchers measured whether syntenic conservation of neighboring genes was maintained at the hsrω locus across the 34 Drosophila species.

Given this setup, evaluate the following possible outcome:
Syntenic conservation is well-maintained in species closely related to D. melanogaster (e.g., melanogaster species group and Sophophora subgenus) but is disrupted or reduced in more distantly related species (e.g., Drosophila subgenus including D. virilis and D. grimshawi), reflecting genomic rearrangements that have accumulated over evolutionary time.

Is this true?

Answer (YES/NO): NO